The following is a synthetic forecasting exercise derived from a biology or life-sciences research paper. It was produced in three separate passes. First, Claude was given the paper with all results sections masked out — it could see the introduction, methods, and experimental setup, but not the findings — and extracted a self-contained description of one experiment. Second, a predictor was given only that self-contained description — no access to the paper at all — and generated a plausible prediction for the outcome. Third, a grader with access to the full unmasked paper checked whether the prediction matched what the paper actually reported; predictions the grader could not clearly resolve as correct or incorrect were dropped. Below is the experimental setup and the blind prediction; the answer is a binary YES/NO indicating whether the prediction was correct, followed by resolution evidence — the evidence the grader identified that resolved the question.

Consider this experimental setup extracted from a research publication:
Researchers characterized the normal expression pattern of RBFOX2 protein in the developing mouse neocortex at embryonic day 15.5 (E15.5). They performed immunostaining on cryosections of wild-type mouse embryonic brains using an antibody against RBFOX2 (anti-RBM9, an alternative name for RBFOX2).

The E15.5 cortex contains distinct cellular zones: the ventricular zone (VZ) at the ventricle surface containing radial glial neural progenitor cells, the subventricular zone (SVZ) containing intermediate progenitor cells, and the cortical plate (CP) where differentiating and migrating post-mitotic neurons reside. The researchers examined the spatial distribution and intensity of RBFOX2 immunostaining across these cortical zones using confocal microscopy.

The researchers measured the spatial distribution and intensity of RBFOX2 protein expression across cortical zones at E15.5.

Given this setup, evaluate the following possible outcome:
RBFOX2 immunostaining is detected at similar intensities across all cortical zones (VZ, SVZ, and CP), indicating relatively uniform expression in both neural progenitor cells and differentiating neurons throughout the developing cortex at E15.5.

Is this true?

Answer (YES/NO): NO